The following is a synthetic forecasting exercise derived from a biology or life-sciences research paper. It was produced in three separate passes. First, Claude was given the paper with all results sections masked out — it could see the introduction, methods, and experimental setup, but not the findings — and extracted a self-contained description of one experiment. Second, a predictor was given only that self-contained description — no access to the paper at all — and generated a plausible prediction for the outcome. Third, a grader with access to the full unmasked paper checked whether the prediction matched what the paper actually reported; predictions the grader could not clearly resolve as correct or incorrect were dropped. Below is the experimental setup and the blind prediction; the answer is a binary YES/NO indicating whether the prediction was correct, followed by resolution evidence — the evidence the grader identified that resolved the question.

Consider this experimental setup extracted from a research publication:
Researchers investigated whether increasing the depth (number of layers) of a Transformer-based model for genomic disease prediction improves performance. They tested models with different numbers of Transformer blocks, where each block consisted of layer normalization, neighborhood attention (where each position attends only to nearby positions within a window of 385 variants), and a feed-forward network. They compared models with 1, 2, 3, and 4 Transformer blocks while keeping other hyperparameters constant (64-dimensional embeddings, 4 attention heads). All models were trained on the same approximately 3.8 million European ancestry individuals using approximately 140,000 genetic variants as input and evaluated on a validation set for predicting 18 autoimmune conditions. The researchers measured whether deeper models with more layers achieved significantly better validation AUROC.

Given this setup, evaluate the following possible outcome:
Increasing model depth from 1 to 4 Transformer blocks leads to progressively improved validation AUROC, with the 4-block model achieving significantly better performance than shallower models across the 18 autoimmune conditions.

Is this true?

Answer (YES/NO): NO